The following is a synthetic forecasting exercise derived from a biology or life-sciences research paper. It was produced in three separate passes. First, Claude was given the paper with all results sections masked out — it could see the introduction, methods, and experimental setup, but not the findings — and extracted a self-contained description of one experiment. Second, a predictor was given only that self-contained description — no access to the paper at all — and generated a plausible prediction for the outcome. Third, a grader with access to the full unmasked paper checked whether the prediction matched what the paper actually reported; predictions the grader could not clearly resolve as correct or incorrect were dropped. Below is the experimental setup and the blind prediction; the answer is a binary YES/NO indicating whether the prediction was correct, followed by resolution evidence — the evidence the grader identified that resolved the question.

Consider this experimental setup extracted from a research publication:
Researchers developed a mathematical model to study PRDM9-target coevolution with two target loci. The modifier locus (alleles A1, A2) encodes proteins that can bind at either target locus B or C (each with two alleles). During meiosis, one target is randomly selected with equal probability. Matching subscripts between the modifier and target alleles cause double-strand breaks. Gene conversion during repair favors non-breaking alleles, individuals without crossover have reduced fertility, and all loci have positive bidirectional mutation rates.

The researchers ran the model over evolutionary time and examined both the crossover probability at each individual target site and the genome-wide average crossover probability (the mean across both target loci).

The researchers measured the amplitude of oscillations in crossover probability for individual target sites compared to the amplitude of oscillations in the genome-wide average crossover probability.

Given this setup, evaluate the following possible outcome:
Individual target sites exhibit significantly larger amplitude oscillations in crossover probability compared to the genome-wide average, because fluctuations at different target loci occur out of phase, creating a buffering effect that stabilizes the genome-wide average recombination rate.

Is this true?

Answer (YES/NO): YES